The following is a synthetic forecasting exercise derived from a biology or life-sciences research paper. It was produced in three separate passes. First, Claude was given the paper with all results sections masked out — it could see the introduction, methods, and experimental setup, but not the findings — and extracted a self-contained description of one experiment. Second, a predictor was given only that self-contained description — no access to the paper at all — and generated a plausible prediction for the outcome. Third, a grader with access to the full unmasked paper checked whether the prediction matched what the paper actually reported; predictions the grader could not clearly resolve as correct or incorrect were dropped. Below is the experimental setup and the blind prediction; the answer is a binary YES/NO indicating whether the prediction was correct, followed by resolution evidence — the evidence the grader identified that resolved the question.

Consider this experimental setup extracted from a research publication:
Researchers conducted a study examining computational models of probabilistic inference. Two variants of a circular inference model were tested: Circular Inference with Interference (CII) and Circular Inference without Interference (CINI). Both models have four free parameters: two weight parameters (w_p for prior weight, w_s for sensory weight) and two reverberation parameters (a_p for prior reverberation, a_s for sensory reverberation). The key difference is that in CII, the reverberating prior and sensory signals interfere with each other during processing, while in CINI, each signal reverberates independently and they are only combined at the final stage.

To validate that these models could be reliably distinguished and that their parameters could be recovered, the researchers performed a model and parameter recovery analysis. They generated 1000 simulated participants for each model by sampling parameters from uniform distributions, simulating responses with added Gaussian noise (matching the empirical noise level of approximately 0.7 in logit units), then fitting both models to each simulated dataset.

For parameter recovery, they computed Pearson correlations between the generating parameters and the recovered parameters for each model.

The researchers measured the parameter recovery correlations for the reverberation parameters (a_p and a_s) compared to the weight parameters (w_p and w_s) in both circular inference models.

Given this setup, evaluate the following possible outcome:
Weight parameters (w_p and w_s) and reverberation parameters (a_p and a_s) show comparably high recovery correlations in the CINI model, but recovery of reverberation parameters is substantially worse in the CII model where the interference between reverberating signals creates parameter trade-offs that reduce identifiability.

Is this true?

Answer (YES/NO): NO